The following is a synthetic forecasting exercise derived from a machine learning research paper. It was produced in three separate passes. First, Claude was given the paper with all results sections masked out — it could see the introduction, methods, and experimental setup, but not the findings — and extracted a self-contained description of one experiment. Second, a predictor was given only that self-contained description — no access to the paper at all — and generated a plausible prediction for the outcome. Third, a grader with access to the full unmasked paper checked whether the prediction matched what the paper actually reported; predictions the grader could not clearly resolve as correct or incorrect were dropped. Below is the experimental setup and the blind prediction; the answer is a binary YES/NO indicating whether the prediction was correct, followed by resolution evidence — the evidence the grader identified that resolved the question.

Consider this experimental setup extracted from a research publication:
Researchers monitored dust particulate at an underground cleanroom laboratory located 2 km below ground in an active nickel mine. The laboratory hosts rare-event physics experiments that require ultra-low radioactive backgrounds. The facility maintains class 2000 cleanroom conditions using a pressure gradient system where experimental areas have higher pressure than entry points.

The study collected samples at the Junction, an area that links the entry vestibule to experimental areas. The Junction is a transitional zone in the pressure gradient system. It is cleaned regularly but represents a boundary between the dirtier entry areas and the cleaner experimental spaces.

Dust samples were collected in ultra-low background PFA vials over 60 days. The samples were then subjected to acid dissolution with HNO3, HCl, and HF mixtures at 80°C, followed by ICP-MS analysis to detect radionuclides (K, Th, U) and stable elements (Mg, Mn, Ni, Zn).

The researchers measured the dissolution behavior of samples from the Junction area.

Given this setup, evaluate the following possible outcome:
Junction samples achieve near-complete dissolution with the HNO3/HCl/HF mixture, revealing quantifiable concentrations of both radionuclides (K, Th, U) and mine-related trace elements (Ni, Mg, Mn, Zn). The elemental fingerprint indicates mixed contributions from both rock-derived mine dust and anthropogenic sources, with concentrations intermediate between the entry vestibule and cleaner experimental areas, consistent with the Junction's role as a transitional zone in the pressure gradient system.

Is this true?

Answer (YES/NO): NO